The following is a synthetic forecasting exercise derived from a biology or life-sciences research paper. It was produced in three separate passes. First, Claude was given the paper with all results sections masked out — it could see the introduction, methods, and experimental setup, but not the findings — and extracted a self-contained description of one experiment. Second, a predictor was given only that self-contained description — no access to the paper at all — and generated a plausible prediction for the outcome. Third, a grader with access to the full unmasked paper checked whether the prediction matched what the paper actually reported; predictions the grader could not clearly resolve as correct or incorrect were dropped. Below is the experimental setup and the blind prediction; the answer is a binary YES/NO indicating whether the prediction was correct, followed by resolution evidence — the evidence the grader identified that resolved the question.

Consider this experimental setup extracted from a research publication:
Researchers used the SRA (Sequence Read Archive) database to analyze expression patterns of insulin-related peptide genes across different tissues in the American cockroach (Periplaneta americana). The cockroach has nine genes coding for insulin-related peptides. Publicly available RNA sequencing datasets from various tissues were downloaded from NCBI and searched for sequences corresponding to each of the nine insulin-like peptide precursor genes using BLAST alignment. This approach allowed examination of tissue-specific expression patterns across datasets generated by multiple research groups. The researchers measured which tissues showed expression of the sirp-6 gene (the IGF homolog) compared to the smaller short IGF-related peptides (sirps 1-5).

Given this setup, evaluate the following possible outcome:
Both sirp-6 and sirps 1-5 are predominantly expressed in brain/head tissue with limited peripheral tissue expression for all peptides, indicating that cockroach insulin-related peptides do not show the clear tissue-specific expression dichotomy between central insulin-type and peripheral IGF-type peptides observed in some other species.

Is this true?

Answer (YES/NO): NO